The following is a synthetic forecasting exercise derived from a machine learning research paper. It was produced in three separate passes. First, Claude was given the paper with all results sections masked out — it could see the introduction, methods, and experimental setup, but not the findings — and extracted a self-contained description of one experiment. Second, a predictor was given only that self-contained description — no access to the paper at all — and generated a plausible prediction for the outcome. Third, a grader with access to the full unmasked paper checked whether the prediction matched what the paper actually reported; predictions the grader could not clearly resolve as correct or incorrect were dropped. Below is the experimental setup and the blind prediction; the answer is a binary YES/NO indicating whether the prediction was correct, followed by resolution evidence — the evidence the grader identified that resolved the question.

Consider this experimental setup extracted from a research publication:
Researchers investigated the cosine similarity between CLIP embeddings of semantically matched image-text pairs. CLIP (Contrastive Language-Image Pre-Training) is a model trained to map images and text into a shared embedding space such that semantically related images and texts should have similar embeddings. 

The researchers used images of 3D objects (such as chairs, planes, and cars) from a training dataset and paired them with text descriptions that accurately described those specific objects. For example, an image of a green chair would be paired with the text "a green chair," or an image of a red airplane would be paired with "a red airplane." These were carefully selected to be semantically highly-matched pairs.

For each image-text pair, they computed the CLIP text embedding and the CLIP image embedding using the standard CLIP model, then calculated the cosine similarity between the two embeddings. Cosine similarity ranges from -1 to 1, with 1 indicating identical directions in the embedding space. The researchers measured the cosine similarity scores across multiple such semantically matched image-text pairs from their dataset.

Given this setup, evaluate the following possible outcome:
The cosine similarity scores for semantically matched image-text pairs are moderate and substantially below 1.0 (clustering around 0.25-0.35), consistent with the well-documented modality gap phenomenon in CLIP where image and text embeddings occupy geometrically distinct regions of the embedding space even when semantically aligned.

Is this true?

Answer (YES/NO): NO